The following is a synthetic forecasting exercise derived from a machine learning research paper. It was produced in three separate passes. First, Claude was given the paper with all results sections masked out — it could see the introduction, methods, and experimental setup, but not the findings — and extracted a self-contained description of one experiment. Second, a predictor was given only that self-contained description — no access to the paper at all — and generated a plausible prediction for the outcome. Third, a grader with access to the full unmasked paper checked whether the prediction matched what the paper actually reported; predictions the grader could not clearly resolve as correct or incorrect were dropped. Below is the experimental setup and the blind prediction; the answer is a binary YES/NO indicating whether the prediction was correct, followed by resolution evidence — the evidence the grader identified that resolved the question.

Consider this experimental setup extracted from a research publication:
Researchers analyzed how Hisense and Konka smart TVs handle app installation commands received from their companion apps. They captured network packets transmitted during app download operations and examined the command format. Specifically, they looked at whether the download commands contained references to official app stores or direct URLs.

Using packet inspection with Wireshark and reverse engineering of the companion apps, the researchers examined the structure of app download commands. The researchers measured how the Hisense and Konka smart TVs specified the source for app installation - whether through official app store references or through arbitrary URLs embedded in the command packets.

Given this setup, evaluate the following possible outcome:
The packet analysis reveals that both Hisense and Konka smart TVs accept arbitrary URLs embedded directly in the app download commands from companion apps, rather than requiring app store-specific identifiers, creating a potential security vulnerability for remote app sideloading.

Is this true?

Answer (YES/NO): YES